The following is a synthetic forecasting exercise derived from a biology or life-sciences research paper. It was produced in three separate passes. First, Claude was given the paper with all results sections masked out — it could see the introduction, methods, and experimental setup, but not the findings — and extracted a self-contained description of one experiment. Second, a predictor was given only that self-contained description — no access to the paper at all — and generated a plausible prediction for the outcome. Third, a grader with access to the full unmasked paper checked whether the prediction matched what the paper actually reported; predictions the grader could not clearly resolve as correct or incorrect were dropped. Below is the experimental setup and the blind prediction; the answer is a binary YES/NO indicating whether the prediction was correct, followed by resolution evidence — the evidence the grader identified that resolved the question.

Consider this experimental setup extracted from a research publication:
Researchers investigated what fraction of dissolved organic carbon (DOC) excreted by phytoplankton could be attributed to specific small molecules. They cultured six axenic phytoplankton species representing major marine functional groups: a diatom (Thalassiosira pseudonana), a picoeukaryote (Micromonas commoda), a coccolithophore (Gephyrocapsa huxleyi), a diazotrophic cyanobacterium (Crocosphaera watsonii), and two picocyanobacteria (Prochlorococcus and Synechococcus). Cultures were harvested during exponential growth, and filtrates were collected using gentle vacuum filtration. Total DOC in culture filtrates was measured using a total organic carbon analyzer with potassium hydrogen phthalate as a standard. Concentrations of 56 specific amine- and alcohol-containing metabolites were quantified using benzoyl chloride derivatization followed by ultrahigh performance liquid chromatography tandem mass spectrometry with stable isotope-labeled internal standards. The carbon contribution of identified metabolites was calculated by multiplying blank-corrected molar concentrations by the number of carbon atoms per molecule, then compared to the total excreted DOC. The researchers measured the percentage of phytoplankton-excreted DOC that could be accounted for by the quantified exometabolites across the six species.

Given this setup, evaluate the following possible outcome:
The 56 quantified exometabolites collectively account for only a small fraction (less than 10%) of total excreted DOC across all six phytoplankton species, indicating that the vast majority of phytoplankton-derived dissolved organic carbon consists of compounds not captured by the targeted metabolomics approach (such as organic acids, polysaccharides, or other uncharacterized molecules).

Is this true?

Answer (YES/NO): NO